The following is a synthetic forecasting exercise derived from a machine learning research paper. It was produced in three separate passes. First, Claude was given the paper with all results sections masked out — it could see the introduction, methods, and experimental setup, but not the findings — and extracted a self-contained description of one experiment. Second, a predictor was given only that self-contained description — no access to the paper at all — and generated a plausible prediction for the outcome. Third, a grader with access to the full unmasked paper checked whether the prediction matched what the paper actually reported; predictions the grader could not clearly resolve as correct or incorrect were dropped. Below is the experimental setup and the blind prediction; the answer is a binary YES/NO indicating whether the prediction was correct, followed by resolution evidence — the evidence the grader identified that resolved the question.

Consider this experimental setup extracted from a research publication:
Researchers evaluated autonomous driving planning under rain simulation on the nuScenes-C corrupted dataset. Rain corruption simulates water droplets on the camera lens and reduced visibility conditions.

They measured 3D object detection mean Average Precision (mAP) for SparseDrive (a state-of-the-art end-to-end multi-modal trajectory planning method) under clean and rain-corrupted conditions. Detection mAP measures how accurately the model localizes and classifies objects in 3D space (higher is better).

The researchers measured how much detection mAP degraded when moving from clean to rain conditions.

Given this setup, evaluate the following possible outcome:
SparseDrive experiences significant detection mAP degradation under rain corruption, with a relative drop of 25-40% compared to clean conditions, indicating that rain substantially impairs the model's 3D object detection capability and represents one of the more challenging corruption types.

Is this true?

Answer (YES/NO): NO